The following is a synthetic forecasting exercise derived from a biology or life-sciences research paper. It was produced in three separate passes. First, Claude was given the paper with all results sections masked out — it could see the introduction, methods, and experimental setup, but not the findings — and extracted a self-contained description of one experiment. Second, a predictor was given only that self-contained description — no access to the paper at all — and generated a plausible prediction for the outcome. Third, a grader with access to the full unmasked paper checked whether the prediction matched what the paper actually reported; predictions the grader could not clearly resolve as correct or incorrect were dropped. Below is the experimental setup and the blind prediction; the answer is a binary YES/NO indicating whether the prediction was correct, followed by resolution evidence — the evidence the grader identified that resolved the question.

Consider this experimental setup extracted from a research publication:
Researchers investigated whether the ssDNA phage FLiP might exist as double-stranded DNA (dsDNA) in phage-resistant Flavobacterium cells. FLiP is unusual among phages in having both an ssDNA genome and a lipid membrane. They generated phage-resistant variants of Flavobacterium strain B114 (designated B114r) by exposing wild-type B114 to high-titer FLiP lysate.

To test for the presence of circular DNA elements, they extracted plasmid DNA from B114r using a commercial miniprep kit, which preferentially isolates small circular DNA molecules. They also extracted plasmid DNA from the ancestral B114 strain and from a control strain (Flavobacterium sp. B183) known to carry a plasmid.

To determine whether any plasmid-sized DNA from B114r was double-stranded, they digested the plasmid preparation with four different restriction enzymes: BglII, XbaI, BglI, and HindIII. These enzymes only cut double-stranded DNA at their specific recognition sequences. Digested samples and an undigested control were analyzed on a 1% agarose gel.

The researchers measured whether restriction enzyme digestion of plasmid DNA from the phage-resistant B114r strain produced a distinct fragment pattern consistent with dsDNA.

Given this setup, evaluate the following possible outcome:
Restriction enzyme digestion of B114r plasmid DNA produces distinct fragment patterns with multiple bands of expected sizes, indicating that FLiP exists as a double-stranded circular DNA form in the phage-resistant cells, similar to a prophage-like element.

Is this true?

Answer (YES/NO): YES